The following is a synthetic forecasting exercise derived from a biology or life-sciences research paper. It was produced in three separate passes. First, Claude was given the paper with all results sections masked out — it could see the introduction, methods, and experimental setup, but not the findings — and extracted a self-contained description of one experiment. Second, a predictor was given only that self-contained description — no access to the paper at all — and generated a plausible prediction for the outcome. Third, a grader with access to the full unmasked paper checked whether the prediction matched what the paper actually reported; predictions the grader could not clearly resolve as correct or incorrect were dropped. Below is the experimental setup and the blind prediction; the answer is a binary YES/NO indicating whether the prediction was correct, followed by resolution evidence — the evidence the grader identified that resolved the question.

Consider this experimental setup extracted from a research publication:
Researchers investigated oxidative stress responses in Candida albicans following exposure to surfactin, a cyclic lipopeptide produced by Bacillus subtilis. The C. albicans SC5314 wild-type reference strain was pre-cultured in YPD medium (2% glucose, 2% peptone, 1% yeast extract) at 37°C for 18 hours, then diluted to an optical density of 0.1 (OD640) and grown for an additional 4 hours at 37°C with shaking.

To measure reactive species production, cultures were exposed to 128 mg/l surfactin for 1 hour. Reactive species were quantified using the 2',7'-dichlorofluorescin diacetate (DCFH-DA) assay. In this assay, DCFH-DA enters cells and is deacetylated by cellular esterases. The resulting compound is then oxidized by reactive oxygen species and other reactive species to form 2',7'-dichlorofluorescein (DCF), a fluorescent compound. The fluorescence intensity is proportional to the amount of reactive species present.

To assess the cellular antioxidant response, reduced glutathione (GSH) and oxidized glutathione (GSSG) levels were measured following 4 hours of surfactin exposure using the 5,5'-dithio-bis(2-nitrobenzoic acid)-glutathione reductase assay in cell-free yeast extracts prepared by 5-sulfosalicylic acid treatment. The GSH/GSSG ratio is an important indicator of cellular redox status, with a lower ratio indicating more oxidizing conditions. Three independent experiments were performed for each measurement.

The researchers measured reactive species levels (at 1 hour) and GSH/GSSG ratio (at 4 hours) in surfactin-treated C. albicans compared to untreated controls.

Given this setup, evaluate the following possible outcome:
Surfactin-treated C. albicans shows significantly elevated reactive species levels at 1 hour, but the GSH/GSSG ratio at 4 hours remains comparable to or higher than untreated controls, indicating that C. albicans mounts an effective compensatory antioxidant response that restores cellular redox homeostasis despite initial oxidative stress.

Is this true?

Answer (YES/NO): NO